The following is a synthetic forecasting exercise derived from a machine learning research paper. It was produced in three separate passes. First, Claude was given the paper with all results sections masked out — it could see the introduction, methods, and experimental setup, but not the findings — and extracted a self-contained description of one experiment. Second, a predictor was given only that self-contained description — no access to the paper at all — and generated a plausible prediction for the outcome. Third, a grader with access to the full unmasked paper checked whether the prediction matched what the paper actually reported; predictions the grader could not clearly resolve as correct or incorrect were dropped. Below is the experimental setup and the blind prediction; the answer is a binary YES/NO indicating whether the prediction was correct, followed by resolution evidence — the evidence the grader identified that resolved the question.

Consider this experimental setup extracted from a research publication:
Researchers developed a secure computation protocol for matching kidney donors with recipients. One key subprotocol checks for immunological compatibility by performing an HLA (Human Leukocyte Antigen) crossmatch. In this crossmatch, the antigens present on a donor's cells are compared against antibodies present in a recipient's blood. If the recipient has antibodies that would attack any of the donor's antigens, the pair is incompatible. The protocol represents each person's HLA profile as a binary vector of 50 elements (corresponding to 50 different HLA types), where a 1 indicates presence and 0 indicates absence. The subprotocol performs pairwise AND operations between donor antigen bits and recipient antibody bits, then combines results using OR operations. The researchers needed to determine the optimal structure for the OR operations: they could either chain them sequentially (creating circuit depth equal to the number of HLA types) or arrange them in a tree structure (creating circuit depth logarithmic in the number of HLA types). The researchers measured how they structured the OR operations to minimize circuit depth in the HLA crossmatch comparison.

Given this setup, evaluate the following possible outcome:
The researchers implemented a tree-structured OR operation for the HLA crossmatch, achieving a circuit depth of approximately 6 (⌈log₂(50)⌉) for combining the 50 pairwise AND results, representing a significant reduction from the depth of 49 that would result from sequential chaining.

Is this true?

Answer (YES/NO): YES